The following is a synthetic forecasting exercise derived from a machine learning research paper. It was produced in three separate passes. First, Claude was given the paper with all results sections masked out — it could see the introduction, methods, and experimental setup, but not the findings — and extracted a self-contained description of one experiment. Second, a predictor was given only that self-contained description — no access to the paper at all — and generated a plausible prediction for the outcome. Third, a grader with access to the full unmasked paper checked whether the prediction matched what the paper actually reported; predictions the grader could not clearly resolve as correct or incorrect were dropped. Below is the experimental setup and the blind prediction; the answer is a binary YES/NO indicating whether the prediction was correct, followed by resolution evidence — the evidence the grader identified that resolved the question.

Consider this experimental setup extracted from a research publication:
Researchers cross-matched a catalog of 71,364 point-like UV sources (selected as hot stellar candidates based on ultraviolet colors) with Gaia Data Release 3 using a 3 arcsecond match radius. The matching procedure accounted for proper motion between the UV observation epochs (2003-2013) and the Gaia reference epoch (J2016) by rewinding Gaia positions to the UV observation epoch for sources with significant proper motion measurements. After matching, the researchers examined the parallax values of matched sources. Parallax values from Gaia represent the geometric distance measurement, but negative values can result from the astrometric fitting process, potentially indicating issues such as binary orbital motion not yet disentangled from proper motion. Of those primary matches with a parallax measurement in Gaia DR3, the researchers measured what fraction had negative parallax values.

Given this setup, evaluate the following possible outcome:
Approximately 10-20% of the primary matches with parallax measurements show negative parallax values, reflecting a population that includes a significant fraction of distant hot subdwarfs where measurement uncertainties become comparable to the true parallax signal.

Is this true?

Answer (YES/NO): NO